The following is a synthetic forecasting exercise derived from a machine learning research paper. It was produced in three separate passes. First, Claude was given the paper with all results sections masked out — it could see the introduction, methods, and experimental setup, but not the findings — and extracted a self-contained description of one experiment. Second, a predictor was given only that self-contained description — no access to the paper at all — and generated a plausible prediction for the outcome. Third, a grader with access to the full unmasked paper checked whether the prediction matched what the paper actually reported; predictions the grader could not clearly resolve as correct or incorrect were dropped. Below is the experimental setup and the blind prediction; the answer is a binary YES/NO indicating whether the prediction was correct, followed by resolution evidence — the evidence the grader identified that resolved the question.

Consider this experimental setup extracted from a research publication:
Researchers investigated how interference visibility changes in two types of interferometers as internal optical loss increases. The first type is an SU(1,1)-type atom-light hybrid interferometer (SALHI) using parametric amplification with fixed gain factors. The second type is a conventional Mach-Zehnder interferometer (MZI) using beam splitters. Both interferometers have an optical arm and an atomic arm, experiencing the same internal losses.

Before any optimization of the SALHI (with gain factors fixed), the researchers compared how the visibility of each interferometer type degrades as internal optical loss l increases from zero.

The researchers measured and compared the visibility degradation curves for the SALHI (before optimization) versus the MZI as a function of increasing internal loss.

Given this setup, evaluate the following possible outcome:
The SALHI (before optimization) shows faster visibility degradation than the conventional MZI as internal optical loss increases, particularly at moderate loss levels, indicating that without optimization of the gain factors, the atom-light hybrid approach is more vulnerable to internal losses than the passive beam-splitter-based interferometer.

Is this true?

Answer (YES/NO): NO